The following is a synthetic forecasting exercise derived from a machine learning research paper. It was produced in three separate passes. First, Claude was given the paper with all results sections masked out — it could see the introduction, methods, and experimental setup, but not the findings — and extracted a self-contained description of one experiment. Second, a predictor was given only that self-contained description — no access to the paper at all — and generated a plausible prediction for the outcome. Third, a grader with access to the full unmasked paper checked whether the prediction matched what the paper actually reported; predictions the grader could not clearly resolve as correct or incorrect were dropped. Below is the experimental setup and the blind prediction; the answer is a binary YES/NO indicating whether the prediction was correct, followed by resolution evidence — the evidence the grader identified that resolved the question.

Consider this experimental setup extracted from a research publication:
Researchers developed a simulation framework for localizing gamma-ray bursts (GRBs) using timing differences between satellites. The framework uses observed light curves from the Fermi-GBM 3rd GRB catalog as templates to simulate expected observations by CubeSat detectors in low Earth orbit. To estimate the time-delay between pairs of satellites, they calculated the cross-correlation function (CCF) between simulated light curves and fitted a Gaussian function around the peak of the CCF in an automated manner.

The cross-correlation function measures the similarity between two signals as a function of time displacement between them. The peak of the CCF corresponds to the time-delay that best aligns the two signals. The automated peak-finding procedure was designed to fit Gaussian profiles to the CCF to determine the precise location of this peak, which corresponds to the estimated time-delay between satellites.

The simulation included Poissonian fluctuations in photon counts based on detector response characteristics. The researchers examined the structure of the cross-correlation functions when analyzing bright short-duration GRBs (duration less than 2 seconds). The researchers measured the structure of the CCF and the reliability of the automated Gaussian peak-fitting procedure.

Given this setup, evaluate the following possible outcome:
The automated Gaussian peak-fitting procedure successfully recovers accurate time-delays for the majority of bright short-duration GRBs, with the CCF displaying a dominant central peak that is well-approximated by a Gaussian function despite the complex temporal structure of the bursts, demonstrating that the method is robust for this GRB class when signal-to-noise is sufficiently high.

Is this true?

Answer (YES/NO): NO